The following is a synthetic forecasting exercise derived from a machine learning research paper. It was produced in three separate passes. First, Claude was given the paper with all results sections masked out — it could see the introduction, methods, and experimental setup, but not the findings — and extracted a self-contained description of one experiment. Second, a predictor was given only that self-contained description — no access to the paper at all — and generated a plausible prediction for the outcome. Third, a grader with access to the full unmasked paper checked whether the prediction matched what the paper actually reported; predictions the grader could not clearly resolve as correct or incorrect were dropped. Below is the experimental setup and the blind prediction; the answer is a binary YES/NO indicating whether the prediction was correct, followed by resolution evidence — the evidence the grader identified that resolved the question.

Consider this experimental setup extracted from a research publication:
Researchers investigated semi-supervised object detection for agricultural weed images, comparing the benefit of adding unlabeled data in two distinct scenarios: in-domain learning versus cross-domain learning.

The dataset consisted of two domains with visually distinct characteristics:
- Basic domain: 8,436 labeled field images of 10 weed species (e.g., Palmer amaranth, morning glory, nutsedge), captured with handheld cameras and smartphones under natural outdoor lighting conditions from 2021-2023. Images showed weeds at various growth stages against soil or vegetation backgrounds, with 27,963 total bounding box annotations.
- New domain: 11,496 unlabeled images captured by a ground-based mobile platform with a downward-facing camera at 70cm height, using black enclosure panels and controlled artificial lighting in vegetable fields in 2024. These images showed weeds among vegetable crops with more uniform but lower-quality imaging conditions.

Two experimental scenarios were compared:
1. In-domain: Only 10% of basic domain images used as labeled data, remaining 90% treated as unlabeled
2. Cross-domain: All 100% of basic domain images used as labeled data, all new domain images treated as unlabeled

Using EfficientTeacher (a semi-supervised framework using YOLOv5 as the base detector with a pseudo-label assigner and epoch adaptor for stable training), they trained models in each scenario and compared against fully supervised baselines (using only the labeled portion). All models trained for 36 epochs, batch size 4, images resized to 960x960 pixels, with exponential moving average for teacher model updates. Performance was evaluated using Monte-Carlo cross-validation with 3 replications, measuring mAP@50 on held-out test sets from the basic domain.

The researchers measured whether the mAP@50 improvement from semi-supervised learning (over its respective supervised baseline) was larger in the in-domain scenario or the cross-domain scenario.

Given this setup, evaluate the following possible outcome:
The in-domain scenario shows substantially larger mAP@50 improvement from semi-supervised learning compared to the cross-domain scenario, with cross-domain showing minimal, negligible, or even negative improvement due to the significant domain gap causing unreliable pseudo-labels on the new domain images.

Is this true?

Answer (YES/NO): YES